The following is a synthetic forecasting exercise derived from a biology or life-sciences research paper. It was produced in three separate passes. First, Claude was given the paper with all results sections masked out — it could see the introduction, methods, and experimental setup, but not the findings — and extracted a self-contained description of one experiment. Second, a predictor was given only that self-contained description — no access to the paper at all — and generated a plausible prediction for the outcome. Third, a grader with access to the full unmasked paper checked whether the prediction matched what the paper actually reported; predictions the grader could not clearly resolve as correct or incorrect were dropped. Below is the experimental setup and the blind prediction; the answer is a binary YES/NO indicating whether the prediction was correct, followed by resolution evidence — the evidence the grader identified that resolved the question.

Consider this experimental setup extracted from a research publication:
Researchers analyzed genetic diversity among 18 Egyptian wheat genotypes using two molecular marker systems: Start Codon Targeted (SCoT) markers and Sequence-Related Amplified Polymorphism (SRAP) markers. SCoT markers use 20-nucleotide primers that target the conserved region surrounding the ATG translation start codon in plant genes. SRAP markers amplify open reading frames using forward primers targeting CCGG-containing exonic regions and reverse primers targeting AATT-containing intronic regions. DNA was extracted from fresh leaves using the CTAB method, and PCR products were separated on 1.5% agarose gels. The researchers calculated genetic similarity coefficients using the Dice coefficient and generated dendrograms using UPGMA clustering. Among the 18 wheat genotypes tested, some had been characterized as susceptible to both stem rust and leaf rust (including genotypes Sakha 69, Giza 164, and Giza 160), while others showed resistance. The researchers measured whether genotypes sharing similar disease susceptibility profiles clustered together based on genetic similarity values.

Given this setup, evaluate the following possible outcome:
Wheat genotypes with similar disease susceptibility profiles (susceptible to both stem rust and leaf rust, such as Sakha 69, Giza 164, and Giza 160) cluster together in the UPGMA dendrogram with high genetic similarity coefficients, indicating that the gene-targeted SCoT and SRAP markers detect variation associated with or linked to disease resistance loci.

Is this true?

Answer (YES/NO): YES